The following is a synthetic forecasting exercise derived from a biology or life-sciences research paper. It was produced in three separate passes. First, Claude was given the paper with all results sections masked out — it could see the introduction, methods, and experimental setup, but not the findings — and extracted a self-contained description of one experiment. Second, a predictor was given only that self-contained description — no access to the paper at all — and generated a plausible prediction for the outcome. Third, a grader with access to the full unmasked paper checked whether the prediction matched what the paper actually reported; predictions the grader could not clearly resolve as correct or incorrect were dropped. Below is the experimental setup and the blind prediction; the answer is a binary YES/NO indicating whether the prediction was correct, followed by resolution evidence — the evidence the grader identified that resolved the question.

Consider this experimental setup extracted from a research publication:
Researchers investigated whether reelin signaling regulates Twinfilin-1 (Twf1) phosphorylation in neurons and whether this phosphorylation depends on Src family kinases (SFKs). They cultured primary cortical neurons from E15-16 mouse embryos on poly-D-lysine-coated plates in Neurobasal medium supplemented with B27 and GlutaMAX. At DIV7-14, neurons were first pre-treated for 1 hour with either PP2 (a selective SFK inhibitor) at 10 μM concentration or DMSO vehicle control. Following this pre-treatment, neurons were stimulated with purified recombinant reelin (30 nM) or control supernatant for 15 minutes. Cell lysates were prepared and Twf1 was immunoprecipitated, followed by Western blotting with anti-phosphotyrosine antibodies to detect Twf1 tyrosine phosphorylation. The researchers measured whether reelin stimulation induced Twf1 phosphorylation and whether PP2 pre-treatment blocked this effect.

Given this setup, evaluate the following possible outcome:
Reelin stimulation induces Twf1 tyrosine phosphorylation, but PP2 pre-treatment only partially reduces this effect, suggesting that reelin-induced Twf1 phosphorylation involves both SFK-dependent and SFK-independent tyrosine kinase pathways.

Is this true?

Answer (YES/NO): NO